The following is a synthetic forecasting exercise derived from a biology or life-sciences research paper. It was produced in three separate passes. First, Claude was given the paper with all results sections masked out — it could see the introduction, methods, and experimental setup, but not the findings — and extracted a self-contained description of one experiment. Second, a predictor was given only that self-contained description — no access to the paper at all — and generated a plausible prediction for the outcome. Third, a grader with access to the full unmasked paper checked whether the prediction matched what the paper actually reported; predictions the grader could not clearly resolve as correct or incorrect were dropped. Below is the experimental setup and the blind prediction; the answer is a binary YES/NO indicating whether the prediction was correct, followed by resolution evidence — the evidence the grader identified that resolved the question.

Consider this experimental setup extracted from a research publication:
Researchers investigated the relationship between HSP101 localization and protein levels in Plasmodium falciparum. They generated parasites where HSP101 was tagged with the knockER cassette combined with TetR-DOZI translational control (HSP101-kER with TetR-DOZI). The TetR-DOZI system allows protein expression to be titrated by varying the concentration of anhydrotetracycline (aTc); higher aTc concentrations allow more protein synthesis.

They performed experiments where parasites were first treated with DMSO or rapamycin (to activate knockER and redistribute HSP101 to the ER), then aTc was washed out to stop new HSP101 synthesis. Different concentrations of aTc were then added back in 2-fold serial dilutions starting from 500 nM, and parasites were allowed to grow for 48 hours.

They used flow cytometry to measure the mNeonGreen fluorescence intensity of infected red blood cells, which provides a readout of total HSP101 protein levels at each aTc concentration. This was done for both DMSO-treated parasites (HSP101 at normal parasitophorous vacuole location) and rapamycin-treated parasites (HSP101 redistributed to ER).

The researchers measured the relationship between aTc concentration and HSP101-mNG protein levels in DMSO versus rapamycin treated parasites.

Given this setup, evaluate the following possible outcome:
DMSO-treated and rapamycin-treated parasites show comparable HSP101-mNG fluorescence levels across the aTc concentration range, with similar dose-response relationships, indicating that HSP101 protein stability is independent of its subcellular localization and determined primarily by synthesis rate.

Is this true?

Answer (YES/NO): NO